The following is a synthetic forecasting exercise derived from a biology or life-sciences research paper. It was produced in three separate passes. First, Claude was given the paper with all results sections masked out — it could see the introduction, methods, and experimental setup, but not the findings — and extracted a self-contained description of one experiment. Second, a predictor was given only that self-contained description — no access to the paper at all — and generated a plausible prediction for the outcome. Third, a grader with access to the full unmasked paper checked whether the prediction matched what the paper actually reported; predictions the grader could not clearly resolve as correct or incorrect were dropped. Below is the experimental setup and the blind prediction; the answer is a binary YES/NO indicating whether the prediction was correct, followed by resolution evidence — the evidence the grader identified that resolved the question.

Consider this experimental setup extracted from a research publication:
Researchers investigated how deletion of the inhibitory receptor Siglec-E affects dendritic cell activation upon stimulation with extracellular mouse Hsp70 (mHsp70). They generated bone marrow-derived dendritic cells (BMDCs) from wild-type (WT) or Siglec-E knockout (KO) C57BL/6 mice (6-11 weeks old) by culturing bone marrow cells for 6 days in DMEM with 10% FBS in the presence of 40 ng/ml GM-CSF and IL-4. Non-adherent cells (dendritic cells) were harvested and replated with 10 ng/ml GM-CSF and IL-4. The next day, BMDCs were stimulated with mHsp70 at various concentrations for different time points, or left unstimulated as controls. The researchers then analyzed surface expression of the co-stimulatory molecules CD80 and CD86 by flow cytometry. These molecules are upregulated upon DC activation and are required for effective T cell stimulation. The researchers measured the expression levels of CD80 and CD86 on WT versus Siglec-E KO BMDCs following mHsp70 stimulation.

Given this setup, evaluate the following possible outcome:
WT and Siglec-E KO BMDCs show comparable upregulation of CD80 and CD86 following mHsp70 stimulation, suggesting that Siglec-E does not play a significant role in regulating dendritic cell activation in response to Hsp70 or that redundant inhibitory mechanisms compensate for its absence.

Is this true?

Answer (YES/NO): NO